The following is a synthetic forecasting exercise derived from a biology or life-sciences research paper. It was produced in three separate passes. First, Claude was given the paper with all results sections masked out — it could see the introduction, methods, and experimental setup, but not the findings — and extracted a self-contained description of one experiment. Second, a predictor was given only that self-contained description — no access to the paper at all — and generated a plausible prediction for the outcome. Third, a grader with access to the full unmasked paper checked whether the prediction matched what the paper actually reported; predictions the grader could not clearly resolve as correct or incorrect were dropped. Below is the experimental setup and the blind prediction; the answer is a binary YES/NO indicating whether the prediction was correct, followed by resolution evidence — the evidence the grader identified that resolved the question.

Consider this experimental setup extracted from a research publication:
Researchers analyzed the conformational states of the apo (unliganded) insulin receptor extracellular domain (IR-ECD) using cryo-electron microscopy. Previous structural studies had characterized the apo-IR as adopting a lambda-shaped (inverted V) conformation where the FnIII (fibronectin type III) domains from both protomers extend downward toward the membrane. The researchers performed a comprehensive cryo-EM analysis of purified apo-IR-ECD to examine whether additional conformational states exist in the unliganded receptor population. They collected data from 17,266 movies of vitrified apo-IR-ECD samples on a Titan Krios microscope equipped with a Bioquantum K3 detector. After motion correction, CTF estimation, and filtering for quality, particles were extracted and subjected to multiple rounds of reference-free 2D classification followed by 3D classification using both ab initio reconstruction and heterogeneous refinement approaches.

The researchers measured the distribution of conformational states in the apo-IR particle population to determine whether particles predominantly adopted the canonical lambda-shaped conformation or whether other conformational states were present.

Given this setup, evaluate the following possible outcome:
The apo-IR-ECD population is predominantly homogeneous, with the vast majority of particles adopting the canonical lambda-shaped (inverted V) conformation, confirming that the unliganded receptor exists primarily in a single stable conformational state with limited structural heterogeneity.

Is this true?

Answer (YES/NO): NO